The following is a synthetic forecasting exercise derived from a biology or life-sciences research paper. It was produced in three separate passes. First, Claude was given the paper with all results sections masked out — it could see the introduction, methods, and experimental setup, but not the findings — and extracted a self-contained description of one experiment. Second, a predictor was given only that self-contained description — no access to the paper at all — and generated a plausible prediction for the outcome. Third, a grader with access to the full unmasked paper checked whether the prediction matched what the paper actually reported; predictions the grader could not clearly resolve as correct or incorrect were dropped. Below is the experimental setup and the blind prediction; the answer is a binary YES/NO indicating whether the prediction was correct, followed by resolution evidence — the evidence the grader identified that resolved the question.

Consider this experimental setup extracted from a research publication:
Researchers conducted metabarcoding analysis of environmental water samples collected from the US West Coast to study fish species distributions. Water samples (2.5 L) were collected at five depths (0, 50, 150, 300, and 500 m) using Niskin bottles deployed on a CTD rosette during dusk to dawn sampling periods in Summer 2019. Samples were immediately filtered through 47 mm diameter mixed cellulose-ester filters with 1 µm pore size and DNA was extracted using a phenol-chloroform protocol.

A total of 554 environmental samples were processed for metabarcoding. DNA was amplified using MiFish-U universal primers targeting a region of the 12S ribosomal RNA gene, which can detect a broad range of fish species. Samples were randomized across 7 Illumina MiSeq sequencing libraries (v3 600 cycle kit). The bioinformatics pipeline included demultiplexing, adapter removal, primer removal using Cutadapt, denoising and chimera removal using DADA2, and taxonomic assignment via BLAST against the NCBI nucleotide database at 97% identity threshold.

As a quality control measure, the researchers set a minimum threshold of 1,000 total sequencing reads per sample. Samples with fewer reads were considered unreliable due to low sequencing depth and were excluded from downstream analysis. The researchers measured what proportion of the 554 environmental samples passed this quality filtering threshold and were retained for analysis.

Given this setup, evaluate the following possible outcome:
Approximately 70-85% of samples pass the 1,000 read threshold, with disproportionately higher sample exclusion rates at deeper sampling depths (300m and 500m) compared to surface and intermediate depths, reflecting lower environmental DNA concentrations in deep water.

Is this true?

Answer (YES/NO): NO